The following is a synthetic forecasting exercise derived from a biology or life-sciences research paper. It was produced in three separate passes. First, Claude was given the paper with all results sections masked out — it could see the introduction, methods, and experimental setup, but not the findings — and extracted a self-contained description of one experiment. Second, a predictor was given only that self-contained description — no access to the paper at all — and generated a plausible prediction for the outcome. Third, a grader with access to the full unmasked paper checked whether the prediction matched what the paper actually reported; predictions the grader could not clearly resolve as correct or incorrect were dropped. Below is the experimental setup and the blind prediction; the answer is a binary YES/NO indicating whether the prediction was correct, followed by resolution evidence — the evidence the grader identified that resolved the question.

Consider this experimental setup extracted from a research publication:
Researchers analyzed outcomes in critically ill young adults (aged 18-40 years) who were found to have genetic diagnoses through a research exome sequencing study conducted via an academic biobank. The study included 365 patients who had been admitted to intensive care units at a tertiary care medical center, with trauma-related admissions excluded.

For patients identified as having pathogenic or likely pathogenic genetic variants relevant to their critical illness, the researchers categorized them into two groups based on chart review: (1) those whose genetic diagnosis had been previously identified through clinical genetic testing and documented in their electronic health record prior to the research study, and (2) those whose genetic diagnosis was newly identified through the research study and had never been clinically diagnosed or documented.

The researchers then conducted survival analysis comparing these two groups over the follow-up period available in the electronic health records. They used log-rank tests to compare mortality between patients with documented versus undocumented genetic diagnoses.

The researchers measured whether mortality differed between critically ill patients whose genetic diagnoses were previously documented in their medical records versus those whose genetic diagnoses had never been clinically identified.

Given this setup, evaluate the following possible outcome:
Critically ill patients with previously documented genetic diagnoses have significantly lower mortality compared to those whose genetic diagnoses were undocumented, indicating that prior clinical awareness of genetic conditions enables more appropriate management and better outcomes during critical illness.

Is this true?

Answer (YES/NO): NO